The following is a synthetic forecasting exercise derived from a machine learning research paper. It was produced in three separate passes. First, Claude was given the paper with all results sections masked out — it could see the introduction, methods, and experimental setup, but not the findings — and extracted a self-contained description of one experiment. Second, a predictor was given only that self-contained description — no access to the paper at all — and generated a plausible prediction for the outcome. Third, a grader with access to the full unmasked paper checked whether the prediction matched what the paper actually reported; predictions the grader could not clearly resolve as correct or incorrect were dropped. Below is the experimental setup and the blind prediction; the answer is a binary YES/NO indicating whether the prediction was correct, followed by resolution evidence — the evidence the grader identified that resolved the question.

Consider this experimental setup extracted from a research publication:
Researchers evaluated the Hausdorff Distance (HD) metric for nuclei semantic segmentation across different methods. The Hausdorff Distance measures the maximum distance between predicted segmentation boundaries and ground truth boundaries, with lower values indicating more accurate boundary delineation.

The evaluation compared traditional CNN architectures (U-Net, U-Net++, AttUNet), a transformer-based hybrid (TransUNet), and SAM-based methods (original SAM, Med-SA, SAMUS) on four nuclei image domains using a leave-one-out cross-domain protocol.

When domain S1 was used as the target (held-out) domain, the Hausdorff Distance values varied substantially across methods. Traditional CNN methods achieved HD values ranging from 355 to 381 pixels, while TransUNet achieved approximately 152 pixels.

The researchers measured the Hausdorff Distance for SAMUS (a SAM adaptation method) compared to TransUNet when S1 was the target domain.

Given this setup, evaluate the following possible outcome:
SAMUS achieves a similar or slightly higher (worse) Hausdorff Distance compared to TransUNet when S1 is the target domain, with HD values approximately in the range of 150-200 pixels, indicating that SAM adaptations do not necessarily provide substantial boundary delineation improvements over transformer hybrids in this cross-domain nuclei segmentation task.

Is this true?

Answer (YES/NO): NO